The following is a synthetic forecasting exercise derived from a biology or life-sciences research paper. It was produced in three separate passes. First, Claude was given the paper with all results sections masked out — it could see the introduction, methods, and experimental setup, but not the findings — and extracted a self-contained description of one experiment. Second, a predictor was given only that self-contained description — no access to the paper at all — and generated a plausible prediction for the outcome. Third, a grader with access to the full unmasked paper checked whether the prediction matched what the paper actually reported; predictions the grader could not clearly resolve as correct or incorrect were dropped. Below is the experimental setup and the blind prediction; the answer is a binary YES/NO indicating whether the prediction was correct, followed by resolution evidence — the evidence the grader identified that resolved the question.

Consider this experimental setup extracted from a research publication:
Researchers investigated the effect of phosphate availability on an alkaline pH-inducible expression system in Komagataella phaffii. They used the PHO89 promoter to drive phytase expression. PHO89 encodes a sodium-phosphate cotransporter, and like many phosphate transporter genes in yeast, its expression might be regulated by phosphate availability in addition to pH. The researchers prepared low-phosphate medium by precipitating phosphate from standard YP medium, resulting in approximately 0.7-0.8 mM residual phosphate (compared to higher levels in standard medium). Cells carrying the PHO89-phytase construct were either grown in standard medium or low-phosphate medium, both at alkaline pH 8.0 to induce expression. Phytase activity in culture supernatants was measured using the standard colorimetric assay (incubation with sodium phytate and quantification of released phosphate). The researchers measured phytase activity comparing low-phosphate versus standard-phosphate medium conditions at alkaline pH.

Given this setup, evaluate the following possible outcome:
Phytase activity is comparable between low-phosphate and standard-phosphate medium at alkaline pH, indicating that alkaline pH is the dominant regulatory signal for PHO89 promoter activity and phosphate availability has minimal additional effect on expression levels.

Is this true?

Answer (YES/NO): NO